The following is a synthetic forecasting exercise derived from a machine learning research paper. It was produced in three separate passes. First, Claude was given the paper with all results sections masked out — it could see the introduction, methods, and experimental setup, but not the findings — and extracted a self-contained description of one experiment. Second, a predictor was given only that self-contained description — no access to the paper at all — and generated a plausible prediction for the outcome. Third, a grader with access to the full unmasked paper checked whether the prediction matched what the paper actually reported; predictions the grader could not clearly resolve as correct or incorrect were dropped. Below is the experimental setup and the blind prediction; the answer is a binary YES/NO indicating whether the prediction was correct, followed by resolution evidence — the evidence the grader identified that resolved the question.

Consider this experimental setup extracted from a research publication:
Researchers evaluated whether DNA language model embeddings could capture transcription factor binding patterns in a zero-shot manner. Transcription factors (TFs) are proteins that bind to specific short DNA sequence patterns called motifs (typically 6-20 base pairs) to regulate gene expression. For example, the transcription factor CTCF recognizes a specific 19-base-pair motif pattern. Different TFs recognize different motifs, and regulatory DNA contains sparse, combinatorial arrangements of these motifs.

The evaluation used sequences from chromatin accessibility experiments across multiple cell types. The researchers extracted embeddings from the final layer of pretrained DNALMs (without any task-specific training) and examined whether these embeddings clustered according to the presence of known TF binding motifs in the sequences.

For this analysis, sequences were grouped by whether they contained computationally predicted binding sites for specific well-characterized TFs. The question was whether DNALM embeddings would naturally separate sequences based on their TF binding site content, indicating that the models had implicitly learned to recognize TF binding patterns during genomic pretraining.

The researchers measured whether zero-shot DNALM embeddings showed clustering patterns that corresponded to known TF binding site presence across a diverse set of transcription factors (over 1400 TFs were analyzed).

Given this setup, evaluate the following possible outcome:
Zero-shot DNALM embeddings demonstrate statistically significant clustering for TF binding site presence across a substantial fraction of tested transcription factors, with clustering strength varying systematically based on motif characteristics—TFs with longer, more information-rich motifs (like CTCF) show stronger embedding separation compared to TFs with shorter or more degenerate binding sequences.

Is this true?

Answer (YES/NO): NO